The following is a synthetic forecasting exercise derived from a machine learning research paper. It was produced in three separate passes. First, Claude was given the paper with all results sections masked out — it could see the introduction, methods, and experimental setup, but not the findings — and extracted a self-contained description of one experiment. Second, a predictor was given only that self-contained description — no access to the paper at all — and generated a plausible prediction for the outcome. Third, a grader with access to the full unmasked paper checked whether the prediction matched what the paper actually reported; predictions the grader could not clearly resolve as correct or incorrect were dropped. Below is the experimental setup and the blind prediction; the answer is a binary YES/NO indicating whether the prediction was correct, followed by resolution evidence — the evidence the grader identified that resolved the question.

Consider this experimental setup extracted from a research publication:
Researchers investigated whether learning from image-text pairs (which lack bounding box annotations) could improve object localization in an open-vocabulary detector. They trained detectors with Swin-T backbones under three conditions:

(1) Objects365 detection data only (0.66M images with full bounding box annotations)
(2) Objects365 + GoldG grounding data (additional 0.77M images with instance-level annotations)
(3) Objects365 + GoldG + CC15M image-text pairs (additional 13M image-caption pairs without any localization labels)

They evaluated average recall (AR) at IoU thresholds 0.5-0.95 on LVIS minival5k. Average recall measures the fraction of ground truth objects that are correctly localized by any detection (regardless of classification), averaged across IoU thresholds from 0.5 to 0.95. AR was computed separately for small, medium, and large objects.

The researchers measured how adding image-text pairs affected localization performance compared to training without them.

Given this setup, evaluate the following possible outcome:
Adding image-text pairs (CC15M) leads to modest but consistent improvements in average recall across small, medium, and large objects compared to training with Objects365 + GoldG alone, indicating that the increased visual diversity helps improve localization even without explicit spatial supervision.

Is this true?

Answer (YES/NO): YES